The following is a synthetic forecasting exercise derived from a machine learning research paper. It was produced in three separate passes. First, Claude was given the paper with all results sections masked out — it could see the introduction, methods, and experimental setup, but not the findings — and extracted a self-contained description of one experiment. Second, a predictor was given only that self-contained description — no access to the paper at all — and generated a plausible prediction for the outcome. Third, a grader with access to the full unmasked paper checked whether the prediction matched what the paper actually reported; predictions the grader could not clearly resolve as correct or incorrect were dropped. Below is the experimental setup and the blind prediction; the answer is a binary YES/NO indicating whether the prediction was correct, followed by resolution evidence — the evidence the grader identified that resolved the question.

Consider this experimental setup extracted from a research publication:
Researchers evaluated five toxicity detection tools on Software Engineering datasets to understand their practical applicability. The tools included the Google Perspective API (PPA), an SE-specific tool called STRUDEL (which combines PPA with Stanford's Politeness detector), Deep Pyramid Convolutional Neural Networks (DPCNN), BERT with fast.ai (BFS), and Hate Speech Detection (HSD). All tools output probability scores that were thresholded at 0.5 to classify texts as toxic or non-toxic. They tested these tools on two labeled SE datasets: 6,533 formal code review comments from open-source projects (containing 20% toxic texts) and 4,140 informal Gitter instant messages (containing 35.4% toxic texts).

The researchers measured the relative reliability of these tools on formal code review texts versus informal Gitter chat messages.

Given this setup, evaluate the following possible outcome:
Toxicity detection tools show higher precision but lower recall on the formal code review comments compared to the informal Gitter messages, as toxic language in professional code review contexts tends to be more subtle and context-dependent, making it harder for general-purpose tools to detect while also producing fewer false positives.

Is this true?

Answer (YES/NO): NO